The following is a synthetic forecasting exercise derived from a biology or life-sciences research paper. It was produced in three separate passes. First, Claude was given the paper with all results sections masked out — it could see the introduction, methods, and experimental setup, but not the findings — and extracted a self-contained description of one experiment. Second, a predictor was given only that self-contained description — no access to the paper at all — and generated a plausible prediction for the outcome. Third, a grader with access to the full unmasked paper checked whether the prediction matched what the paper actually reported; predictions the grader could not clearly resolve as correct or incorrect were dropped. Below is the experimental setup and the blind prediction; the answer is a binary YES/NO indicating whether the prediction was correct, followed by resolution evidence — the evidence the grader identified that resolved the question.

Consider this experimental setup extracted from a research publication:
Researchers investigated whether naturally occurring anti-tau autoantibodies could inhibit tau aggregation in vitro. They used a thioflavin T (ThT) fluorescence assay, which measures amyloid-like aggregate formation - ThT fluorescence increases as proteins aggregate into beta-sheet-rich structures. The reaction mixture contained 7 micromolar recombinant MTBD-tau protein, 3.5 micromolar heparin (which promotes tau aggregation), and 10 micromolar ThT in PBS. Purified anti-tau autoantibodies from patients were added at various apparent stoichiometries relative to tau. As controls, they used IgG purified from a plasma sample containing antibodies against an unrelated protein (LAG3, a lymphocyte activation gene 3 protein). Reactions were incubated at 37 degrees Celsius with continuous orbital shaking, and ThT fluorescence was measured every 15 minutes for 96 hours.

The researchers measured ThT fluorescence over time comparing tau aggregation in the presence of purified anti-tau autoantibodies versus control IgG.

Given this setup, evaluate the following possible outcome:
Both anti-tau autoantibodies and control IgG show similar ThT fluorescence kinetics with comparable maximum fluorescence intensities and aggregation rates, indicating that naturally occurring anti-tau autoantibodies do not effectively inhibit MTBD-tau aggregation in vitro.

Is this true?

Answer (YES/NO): NO